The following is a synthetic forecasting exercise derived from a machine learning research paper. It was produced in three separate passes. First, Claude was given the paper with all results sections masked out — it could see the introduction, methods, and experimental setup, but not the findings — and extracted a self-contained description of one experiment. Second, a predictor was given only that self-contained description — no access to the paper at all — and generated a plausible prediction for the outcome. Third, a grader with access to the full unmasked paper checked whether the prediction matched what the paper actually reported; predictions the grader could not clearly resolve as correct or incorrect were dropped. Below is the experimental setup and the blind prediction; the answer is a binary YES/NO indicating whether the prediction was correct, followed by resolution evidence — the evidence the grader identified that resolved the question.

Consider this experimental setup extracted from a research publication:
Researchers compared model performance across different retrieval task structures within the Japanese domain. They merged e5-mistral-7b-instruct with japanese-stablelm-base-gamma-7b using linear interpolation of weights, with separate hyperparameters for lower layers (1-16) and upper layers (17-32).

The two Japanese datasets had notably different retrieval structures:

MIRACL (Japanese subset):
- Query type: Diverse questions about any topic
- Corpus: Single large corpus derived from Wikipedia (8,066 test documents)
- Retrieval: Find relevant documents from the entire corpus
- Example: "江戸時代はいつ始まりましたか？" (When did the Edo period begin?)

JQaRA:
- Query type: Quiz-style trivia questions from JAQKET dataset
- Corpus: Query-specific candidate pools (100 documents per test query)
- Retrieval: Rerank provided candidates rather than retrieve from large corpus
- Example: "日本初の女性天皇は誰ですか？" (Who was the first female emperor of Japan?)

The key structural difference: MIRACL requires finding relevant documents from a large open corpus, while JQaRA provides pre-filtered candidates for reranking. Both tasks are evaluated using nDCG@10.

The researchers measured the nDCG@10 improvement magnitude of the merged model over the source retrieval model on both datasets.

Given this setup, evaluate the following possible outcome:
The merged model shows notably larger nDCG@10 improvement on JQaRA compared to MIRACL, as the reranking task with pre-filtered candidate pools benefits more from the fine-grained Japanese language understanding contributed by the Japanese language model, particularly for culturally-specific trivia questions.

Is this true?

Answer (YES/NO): YES